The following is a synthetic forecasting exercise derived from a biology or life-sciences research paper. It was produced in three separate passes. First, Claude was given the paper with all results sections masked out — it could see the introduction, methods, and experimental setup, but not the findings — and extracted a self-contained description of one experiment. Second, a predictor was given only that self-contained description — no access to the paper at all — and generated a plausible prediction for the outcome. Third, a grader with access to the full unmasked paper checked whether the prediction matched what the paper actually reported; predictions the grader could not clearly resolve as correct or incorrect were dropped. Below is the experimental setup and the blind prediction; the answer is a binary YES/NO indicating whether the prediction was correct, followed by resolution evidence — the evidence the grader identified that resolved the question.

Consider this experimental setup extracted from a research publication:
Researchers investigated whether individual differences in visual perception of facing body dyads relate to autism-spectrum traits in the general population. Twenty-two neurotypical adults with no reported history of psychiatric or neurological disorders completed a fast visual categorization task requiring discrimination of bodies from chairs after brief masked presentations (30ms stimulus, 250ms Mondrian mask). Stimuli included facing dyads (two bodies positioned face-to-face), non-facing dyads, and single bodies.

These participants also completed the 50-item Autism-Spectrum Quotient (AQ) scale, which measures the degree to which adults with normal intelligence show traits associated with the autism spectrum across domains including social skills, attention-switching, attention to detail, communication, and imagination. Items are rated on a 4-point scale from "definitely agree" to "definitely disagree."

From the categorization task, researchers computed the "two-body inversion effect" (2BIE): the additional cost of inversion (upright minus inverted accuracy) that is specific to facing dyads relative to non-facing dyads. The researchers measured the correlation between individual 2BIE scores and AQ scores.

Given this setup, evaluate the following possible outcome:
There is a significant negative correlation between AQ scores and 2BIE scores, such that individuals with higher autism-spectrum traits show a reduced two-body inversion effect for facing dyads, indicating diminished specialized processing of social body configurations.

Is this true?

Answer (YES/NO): YES